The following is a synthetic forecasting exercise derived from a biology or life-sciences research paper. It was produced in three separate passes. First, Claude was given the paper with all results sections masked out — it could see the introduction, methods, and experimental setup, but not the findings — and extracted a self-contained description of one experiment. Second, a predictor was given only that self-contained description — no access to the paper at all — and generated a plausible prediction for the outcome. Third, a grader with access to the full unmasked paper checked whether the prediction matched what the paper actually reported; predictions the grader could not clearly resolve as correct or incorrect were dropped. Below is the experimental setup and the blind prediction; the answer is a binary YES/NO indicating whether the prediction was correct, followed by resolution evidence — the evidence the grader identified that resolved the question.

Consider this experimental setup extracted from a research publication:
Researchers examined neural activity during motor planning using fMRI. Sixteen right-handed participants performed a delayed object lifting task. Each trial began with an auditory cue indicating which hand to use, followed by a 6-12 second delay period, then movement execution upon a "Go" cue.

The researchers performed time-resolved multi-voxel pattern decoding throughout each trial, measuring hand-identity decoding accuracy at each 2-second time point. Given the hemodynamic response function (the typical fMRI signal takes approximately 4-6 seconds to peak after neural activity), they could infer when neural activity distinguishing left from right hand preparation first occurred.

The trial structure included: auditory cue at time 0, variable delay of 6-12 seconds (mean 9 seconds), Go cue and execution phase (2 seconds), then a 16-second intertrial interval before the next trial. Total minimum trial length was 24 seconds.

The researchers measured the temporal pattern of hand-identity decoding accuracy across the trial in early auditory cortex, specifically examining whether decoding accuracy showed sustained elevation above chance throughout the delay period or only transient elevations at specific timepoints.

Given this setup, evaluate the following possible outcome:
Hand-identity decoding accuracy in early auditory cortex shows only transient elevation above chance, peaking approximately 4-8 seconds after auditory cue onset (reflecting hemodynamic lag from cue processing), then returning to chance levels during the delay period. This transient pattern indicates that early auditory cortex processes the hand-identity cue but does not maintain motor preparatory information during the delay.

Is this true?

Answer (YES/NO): NO